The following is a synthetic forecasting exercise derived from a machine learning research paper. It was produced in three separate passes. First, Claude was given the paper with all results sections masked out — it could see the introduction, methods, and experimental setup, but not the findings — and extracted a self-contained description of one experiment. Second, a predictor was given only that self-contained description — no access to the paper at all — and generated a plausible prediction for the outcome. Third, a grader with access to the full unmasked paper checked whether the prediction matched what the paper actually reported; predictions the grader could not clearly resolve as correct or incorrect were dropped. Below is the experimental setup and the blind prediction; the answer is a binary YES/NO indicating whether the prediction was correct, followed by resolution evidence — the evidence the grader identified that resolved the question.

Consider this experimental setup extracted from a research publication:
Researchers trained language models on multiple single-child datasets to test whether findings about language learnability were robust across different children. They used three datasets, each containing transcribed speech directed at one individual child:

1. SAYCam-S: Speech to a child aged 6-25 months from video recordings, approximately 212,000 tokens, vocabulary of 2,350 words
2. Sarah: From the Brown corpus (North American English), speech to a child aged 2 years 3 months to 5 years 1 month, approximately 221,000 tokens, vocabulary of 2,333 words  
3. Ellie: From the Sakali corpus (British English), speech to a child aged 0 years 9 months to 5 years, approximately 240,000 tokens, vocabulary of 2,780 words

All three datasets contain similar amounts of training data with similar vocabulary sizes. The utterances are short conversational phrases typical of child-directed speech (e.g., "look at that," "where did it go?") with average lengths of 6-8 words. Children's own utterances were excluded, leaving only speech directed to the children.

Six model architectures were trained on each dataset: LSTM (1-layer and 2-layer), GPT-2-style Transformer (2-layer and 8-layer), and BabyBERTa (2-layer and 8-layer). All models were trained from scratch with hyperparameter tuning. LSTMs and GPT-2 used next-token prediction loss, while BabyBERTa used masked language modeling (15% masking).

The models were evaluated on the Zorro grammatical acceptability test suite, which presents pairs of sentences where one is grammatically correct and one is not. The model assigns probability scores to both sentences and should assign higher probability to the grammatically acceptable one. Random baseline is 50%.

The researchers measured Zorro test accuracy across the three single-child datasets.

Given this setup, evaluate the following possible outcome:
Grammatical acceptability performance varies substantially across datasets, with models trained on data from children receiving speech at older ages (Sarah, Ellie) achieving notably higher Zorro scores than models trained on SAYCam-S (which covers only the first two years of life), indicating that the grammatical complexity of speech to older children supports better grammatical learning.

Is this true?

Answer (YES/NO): NO